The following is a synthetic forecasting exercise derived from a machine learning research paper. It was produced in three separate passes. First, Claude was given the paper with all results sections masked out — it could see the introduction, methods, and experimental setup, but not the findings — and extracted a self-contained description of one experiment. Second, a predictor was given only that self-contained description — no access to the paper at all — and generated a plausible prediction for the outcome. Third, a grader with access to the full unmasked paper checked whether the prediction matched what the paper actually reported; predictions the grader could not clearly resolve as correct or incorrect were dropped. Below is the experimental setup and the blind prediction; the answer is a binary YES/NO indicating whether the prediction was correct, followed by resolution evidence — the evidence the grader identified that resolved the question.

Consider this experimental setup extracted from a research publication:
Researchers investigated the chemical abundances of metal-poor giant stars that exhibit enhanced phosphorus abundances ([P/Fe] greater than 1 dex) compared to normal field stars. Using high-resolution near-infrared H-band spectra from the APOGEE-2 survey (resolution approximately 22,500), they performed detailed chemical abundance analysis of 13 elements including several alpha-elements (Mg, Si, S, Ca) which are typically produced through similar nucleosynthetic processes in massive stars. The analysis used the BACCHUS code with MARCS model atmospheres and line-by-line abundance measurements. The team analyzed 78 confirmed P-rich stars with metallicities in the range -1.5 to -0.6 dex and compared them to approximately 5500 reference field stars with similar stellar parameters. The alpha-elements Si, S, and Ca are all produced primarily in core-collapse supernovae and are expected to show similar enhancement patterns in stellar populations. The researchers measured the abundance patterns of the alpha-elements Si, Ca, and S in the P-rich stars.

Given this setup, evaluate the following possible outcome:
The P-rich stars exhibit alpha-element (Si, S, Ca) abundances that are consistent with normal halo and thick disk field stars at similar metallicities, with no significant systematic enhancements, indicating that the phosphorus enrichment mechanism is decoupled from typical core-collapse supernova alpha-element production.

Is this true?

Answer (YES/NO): NO